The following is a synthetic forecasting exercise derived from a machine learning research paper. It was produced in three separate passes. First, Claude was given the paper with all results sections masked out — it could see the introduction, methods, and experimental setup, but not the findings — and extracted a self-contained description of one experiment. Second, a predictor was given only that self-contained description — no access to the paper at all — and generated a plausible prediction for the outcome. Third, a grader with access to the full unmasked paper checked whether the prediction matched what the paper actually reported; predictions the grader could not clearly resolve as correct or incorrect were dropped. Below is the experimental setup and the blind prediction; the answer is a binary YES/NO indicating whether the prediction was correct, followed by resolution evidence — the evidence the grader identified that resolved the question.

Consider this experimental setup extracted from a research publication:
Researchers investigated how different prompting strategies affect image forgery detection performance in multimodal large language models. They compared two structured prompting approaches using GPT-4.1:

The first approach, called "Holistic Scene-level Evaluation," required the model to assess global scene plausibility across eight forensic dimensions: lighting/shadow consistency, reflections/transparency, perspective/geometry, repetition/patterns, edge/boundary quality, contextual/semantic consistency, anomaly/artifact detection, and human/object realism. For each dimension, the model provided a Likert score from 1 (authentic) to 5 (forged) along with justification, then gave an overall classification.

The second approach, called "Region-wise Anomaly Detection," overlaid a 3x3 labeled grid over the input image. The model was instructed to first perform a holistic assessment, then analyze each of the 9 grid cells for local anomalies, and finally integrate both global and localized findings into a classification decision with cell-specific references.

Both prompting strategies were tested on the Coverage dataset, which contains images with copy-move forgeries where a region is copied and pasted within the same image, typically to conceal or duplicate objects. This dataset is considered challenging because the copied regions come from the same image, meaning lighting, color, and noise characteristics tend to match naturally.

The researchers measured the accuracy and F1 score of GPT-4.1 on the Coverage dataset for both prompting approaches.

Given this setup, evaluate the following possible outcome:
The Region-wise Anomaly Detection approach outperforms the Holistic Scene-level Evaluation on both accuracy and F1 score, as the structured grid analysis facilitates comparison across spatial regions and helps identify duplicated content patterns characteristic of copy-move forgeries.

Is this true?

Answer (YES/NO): NO